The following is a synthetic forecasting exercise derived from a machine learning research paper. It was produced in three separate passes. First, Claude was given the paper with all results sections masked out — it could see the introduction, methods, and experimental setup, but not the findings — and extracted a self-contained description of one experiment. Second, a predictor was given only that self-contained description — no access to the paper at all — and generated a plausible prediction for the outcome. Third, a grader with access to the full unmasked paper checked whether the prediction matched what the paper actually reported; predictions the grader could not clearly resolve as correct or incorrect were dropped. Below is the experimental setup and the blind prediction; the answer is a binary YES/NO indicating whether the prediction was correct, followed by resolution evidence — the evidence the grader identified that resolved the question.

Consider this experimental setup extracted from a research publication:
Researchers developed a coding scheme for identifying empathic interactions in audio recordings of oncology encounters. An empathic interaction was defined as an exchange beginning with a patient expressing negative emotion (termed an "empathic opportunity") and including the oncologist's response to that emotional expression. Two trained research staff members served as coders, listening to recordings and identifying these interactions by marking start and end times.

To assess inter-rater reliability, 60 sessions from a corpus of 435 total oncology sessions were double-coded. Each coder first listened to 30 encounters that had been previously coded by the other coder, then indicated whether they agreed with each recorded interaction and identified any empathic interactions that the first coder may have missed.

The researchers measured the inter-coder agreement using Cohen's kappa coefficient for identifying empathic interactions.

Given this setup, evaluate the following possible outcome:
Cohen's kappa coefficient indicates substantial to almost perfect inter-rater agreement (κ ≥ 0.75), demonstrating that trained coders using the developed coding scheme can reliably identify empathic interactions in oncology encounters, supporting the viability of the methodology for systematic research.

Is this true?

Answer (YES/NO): NO